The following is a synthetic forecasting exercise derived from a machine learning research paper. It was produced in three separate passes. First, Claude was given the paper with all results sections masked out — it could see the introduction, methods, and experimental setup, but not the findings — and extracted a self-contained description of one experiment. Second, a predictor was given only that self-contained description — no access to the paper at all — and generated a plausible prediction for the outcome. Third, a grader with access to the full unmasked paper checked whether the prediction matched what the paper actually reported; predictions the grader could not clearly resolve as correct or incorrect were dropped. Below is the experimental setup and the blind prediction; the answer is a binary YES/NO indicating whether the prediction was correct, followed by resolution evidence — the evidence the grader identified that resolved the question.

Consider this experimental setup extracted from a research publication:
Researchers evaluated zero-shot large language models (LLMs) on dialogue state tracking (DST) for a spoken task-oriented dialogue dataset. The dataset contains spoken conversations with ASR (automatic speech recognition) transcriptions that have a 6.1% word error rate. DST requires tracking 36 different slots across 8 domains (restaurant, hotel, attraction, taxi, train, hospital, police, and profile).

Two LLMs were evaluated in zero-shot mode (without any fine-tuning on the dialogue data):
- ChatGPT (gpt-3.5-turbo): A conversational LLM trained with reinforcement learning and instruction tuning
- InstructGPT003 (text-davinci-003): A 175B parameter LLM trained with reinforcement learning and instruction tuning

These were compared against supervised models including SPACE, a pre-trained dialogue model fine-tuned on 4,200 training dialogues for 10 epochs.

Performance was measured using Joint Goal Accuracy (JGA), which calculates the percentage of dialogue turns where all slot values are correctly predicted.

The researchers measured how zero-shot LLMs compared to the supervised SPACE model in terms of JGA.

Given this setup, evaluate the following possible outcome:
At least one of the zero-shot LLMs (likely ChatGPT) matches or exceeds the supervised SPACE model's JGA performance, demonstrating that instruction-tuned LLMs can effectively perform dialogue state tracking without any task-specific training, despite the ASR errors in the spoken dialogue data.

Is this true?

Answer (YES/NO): NO